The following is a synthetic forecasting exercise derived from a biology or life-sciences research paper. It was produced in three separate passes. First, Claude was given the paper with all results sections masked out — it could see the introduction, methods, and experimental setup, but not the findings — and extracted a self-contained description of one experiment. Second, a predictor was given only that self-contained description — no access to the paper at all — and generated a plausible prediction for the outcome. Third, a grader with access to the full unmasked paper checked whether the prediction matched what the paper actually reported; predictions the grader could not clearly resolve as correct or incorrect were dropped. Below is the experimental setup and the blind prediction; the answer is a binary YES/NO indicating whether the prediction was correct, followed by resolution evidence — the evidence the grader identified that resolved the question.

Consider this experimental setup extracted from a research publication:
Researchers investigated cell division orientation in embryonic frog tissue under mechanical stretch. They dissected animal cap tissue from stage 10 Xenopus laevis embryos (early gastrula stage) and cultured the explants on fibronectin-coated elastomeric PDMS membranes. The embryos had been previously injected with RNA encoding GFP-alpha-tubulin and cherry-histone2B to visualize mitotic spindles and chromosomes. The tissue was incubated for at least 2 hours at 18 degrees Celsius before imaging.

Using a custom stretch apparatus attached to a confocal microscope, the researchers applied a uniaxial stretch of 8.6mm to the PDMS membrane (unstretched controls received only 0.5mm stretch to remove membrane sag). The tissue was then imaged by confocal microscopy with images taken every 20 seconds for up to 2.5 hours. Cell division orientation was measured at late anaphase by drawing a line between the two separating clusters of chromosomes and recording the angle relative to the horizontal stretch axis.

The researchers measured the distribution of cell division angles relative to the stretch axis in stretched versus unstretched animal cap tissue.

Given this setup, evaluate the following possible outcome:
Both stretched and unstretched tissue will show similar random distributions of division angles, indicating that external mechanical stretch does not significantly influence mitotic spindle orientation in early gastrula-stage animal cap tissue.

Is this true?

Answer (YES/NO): NO